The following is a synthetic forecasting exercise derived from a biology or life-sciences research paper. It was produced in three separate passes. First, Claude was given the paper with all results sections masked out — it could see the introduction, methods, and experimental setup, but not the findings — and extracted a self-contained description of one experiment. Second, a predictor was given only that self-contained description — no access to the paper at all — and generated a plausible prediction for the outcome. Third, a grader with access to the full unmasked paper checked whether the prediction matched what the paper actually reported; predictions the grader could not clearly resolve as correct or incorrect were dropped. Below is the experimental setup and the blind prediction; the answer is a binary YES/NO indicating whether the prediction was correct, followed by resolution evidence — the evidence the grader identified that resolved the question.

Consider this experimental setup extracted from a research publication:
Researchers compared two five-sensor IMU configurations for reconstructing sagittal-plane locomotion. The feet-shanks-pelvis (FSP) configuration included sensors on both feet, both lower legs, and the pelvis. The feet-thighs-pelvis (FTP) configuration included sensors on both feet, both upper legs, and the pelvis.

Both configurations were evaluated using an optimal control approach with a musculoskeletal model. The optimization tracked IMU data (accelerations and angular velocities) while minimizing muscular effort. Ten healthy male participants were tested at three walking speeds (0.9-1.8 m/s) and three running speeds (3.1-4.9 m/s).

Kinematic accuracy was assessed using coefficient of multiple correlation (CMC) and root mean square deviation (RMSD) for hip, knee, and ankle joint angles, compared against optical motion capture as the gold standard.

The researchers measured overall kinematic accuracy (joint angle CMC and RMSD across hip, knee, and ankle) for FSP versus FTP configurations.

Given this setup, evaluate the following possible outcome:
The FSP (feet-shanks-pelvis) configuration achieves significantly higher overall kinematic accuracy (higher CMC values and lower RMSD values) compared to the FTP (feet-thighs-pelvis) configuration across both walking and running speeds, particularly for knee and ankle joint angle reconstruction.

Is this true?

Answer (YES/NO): NO